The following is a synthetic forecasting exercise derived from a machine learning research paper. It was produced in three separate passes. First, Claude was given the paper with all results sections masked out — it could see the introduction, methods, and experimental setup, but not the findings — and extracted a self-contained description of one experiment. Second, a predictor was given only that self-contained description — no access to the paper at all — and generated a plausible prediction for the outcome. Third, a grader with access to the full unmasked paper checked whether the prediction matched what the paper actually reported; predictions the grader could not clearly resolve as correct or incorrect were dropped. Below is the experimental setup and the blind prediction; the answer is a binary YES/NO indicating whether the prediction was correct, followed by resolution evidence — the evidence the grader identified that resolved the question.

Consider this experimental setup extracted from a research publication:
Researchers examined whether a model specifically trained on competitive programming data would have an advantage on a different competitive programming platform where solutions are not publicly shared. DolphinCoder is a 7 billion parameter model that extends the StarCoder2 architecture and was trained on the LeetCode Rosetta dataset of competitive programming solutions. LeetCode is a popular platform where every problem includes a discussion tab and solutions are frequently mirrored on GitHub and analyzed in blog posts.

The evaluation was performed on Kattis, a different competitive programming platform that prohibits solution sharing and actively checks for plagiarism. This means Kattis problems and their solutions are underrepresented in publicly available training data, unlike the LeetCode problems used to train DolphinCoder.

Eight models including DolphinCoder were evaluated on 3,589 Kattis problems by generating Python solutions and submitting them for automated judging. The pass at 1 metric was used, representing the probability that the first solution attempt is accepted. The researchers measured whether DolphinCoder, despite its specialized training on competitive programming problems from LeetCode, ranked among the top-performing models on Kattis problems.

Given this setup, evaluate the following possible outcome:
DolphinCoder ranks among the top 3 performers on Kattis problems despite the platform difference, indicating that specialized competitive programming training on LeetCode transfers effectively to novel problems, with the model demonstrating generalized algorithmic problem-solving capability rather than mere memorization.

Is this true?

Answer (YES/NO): NO